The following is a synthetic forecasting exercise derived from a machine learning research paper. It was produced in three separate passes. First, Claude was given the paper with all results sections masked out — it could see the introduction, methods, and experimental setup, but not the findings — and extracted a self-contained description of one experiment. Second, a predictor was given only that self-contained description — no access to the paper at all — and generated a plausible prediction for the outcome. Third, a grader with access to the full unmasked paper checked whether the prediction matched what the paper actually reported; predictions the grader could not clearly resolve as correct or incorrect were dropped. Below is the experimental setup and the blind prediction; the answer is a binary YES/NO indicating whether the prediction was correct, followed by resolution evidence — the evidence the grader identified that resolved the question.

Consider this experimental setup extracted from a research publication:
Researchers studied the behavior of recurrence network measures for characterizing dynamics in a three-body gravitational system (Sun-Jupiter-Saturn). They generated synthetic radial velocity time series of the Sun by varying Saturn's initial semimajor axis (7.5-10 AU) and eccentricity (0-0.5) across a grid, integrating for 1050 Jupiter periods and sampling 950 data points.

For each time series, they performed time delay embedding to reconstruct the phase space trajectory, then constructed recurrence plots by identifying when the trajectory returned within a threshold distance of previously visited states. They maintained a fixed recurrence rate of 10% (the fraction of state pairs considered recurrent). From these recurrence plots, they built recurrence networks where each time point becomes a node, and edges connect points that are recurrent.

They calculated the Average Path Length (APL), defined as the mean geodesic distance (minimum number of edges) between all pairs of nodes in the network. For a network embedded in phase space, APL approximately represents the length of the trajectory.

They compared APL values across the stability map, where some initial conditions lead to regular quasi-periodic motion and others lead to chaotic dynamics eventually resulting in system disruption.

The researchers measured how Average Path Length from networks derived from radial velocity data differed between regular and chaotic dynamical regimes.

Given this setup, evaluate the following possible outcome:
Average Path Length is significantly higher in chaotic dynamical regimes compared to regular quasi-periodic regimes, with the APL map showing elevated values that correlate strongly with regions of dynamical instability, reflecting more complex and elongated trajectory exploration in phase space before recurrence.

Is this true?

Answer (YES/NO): NO